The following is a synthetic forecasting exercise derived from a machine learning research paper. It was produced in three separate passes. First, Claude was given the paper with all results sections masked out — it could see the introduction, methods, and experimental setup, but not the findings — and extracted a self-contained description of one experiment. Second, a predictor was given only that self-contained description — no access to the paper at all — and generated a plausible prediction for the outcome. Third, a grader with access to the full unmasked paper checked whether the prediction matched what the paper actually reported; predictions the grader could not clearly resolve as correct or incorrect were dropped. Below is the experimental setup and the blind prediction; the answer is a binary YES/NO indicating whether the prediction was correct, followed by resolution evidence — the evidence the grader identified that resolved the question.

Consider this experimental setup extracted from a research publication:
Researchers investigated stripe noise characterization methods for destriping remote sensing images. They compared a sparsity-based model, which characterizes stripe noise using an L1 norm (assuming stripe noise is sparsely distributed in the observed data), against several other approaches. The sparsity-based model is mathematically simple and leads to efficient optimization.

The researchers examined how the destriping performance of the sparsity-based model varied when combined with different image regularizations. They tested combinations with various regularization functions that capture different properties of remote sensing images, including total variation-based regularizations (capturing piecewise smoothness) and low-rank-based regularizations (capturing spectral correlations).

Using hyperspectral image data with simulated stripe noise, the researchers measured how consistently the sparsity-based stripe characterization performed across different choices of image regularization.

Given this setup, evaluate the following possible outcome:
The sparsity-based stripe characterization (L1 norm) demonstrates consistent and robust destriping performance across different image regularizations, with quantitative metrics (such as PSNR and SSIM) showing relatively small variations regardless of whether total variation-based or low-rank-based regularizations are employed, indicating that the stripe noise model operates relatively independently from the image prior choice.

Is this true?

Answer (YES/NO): NO